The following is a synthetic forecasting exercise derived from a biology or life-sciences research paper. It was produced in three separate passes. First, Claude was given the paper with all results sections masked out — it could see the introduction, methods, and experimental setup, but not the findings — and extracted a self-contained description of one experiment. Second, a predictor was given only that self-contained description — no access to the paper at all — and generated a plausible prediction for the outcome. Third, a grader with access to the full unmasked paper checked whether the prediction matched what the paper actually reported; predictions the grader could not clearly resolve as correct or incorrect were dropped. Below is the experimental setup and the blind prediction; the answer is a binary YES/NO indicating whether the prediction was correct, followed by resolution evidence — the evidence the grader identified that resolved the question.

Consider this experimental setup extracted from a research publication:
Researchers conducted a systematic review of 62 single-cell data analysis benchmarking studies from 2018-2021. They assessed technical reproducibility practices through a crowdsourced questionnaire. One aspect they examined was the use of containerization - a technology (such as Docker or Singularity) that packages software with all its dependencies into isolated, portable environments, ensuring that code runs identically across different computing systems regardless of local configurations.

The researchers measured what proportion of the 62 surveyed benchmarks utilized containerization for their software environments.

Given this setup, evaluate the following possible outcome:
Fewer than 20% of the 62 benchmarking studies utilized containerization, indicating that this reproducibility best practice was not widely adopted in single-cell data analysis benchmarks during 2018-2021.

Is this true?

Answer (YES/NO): YES